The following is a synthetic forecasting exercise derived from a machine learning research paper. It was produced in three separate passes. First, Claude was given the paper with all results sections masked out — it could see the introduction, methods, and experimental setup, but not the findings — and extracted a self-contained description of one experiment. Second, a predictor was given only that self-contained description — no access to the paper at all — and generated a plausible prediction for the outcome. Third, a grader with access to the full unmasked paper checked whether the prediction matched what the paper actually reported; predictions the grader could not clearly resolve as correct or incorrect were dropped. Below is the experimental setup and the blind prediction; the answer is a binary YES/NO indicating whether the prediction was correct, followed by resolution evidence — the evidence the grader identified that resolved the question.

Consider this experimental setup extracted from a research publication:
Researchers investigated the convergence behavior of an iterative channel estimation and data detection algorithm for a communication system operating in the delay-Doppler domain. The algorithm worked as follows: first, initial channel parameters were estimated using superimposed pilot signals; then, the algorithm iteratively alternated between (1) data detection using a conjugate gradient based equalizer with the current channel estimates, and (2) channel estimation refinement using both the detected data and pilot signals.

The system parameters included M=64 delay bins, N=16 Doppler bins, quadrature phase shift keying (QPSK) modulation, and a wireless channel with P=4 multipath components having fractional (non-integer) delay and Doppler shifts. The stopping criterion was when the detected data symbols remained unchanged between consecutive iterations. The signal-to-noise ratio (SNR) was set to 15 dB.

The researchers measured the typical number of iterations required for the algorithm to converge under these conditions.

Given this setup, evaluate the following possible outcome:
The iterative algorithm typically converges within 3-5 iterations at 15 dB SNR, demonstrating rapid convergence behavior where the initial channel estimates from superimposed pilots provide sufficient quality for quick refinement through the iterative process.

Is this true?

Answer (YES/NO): NO